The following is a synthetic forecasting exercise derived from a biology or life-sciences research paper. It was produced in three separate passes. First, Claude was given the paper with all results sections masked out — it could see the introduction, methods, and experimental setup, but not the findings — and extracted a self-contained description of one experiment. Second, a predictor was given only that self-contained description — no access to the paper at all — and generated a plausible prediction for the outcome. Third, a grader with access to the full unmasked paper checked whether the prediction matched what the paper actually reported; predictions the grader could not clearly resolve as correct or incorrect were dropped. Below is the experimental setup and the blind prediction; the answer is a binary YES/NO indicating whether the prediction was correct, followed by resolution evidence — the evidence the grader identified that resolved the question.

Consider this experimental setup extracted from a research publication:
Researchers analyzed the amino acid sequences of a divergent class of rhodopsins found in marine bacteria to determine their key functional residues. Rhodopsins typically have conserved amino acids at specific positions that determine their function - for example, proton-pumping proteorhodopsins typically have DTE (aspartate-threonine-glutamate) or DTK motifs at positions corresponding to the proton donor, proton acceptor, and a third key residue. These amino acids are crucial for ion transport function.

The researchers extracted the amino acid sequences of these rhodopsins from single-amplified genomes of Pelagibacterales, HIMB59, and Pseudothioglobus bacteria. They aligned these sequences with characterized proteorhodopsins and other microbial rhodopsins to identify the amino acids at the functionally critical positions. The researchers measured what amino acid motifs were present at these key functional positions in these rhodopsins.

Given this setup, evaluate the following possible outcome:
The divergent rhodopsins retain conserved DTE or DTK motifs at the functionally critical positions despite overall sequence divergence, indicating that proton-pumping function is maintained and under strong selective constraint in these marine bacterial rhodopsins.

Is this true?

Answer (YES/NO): NO